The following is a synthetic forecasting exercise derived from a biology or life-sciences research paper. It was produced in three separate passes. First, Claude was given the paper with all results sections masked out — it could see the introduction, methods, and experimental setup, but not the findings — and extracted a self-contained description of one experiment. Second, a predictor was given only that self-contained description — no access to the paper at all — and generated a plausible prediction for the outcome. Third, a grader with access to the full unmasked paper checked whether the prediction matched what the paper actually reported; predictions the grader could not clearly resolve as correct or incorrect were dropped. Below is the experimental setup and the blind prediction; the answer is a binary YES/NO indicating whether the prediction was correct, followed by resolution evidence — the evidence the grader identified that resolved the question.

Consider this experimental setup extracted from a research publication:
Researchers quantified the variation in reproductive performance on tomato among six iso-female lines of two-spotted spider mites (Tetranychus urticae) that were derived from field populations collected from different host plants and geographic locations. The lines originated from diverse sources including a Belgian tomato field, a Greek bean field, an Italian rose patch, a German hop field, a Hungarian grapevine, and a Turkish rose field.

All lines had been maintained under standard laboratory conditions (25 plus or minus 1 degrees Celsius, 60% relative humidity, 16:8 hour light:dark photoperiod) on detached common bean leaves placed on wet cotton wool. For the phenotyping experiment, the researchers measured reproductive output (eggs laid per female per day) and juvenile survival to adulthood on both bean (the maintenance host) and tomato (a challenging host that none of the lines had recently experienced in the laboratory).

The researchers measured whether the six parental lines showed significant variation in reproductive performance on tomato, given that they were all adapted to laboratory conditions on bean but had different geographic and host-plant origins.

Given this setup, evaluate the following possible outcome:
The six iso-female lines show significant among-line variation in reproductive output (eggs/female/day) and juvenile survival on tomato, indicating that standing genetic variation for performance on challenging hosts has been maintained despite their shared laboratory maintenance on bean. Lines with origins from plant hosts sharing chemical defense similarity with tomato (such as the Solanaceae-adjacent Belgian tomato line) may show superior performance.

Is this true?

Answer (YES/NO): NO